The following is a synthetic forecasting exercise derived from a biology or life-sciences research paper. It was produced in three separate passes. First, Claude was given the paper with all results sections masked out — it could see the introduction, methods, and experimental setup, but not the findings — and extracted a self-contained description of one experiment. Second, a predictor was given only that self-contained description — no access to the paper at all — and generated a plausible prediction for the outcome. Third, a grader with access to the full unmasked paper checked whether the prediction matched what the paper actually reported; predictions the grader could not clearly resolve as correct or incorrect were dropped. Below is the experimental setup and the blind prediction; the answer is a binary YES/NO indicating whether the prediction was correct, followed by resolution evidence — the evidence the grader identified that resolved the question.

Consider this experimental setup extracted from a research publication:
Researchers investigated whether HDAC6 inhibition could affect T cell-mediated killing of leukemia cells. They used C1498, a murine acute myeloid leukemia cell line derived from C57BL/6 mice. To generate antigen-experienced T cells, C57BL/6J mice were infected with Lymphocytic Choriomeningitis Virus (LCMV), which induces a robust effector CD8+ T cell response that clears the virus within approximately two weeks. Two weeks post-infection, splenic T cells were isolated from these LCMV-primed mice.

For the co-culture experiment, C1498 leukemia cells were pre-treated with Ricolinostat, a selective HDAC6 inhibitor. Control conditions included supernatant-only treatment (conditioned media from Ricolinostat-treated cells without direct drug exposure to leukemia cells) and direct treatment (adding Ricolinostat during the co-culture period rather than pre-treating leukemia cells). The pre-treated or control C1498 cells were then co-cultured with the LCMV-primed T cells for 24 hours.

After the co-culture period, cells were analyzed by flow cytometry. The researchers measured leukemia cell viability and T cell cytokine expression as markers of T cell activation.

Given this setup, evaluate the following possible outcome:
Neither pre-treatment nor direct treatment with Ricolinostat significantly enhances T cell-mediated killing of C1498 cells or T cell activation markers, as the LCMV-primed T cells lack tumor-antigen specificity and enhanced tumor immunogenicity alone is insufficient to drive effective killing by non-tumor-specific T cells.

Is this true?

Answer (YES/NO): NO